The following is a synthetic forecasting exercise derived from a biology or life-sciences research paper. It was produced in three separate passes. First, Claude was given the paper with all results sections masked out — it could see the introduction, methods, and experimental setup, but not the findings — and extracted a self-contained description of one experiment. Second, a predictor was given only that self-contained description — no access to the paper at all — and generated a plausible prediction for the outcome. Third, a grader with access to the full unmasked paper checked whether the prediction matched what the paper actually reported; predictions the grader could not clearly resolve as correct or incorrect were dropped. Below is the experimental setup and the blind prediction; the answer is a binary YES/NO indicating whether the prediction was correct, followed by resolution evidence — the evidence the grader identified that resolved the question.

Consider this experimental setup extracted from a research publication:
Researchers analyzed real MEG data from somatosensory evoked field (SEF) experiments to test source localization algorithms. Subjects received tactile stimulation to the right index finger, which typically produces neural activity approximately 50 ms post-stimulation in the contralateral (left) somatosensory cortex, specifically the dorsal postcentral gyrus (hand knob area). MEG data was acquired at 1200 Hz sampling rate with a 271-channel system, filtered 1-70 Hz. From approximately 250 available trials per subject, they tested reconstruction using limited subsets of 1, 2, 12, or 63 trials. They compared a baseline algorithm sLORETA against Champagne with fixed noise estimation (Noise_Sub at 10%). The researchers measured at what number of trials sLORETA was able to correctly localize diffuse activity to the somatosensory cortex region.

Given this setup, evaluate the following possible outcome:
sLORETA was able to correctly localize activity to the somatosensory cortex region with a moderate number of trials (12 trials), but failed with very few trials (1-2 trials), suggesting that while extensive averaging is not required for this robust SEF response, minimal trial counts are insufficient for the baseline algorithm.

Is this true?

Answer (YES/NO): YES